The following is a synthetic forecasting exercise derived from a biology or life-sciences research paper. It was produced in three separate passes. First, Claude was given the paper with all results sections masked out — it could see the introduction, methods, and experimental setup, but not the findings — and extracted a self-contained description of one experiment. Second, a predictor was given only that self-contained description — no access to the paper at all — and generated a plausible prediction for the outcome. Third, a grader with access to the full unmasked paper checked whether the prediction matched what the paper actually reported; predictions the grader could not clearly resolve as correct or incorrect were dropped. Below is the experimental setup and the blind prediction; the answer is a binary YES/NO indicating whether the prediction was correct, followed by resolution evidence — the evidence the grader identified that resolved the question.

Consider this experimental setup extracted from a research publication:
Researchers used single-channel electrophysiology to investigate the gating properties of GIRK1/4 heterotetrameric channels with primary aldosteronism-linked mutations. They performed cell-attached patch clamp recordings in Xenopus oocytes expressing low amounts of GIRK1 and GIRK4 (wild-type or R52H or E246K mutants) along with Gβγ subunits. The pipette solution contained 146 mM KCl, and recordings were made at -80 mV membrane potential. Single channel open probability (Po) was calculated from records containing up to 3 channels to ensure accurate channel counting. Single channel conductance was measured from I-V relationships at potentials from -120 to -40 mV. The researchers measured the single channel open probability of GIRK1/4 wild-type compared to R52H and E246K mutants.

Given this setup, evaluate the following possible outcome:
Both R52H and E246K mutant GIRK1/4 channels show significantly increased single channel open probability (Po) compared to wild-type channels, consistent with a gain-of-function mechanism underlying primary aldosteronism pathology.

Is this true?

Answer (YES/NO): NO